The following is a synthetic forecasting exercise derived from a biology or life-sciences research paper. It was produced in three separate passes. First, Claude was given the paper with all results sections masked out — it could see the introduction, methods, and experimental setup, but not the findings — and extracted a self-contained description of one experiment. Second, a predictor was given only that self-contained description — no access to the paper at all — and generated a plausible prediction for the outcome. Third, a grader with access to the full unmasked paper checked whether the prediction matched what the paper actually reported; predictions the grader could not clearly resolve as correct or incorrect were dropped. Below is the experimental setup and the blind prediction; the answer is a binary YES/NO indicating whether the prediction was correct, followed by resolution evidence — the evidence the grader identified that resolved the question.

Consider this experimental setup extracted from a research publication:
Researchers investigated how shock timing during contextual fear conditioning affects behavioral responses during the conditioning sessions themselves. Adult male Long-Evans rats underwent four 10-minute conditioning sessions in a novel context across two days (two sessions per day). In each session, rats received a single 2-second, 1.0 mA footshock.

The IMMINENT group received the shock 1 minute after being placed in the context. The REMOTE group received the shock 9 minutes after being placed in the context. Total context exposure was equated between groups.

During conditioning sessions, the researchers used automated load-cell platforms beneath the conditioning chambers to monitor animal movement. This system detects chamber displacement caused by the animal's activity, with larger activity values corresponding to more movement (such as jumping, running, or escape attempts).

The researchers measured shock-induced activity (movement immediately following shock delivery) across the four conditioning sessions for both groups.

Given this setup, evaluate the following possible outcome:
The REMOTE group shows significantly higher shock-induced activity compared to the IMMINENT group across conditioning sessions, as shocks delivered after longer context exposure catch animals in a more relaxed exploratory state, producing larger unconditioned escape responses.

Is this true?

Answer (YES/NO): NO